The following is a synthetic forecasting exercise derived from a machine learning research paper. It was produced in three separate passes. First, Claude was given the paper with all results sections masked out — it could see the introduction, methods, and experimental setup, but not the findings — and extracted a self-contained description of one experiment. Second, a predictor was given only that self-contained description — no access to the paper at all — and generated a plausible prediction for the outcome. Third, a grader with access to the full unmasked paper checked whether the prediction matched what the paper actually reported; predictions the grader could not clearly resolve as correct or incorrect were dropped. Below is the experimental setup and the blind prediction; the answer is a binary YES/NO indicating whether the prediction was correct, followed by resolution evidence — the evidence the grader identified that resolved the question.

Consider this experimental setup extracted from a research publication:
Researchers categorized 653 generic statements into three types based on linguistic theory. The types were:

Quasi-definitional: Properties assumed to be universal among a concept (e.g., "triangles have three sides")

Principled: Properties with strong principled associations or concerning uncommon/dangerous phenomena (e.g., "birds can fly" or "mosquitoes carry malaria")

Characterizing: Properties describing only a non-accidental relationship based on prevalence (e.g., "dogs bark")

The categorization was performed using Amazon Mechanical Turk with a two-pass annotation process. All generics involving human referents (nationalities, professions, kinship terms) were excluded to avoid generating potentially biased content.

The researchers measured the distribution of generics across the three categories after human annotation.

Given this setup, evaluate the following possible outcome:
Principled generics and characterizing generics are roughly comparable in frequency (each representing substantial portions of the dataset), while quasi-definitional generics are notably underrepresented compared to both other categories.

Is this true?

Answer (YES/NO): NO